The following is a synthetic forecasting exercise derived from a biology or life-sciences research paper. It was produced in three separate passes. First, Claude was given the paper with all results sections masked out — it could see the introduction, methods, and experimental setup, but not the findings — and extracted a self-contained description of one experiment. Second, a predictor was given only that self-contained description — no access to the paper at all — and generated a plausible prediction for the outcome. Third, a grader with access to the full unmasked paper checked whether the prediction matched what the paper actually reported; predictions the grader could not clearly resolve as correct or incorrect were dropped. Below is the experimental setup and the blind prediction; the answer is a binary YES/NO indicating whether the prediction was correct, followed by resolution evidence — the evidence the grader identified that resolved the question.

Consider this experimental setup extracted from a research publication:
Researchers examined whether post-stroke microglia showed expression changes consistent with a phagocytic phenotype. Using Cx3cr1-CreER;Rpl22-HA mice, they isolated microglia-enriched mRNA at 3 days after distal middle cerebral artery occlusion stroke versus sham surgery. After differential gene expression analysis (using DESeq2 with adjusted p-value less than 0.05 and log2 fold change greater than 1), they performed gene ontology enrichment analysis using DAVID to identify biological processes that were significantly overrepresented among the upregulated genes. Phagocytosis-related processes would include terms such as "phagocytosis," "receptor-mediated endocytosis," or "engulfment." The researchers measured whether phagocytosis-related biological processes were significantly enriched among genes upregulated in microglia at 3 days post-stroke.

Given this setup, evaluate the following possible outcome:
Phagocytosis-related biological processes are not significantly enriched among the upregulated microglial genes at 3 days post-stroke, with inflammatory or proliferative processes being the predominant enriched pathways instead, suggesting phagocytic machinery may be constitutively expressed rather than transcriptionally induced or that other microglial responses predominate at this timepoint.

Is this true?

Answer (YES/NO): NO